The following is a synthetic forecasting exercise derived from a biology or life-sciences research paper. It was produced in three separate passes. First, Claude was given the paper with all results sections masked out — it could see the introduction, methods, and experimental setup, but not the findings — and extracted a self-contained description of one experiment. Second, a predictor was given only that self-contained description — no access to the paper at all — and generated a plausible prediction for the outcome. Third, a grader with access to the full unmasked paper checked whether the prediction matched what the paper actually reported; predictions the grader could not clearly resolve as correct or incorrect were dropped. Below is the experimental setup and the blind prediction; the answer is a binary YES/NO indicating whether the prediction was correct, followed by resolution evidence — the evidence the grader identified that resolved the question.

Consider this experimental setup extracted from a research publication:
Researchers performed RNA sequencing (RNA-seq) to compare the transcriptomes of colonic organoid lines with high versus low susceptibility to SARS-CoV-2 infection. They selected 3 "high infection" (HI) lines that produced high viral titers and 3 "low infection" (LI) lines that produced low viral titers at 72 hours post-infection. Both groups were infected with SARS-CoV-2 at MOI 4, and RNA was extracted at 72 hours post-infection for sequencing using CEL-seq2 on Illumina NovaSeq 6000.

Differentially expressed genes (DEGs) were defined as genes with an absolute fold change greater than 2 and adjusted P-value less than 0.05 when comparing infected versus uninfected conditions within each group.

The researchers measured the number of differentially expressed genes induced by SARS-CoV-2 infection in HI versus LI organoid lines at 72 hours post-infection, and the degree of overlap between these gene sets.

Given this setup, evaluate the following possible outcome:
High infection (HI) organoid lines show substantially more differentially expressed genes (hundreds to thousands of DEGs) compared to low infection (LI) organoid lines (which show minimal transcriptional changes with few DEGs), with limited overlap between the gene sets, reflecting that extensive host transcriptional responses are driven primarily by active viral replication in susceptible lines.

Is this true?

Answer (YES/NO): NO